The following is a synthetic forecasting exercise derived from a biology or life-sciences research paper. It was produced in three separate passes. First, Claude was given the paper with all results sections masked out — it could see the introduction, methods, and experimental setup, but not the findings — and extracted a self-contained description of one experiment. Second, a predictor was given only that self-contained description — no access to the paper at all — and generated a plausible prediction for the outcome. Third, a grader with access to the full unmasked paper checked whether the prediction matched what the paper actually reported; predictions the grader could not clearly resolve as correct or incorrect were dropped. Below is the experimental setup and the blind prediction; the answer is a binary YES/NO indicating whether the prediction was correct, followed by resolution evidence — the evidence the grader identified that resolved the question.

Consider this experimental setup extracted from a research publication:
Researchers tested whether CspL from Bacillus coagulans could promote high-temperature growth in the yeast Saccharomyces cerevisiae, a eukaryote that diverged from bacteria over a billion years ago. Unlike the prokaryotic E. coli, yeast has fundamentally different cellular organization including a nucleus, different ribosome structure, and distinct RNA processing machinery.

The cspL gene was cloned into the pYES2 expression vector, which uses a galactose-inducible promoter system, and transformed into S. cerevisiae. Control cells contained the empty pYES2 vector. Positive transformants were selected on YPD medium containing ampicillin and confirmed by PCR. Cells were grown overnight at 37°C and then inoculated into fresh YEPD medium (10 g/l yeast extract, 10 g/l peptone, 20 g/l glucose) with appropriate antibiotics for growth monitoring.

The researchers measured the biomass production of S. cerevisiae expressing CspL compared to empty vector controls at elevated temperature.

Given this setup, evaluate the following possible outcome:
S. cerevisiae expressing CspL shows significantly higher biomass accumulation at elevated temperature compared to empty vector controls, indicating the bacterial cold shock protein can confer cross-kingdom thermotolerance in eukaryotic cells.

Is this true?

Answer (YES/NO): YES